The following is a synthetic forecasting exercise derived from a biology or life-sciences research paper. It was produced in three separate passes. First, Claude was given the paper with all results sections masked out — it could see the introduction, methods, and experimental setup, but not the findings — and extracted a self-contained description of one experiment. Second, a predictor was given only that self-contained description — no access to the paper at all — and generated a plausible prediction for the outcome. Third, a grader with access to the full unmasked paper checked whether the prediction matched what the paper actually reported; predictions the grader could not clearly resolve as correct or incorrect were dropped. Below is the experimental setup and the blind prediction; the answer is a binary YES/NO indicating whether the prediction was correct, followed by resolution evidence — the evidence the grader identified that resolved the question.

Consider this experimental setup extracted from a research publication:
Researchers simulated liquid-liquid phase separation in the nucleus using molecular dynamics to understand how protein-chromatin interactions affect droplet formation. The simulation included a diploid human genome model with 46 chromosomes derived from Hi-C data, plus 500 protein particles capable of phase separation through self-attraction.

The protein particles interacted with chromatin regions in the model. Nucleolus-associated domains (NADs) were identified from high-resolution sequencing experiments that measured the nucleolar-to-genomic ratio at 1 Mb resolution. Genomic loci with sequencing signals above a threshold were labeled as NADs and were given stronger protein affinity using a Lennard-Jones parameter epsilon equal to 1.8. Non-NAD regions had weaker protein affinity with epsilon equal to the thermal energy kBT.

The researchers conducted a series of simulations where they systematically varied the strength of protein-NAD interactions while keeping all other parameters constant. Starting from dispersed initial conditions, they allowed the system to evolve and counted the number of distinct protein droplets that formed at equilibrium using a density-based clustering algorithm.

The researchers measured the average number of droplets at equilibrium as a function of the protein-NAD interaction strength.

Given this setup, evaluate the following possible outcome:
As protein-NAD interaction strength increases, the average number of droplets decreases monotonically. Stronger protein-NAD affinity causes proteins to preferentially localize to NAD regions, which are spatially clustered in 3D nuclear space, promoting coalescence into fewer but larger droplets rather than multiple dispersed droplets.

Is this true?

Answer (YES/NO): NO